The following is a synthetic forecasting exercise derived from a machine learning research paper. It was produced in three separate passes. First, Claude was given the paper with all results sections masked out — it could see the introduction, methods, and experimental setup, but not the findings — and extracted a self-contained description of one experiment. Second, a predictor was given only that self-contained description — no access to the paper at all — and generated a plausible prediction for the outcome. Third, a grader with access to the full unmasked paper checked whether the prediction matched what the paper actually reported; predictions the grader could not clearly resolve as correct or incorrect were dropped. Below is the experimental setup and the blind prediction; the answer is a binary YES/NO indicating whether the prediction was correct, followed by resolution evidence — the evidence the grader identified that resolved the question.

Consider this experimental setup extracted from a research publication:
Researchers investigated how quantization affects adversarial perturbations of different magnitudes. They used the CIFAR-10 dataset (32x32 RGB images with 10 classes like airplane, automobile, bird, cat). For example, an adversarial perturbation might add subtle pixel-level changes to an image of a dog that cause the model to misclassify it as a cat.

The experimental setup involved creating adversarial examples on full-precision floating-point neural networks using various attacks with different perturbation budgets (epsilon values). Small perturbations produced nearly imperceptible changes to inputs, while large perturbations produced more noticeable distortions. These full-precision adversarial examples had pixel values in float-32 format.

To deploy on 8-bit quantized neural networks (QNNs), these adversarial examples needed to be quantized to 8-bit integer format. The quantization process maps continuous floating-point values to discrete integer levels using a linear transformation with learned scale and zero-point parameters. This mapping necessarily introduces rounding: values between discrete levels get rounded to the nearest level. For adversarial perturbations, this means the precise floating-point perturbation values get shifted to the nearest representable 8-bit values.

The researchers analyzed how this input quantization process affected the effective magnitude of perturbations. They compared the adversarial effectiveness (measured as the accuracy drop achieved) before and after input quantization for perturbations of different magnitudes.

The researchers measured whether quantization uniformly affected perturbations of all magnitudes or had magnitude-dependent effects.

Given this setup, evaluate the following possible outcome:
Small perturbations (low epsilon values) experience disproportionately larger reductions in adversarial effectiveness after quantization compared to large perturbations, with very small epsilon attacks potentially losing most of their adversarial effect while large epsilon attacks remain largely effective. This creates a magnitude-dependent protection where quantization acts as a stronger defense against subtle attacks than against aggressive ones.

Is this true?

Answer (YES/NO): NO